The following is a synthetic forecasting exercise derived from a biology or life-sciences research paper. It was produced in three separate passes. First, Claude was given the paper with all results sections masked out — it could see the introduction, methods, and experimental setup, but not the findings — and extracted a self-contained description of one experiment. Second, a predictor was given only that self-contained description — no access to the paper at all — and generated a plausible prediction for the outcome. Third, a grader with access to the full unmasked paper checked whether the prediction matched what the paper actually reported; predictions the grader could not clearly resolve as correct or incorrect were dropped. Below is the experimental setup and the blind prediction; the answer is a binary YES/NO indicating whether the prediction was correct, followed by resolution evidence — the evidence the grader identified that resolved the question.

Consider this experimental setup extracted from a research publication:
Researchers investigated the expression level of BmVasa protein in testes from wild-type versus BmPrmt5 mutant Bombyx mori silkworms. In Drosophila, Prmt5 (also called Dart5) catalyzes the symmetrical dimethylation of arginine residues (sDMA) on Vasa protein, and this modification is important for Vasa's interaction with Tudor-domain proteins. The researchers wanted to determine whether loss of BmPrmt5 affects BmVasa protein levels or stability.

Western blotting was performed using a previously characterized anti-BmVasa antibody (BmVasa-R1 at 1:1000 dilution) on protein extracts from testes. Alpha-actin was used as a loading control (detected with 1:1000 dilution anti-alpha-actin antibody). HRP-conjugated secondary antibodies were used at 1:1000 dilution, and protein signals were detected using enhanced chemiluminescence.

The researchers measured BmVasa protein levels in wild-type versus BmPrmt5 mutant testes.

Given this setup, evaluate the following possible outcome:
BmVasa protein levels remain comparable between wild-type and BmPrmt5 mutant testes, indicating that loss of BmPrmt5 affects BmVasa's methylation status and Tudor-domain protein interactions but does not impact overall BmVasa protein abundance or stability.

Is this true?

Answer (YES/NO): YES